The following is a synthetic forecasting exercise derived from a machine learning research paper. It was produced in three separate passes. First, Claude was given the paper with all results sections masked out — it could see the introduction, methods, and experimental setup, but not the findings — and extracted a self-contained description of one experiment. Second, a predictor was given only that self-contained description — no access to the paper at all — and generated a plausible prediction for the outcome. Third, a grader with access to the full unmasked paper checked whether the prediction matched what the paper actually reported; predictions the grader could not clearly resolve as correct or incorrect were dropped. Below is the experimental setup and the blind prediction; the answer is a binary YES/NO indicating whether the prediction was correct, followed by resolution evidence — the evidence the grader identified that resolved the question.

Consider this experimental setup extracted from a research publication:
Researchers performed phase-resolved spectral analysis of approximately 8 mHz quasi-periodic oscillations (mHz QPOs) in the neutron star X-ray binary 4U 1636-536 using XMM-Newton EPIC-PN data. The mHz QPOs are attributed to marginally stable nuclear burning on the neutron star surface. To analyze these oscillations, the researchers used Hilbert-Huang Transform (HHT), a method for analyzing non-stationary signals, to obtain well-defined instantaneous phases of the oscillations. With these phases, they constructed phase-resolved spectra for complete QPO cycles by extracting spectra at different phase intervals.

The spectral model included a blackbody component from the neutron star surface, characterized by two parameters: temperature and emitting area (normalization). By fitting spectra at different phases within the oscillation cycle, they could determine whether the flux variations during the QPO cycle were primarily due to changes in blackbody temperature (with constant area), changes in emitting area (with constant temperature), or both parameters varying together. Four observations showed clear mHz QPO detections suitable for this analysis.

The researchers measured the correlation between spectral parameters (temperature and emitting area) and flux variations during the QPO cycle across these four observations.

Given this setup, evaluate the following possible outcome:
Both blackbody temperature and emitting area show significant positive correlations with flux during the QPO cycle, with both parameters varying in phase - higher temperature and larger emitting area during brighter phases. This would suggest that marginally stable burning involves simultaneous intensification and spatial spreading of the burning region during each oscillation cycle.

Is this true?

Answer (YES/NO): NO